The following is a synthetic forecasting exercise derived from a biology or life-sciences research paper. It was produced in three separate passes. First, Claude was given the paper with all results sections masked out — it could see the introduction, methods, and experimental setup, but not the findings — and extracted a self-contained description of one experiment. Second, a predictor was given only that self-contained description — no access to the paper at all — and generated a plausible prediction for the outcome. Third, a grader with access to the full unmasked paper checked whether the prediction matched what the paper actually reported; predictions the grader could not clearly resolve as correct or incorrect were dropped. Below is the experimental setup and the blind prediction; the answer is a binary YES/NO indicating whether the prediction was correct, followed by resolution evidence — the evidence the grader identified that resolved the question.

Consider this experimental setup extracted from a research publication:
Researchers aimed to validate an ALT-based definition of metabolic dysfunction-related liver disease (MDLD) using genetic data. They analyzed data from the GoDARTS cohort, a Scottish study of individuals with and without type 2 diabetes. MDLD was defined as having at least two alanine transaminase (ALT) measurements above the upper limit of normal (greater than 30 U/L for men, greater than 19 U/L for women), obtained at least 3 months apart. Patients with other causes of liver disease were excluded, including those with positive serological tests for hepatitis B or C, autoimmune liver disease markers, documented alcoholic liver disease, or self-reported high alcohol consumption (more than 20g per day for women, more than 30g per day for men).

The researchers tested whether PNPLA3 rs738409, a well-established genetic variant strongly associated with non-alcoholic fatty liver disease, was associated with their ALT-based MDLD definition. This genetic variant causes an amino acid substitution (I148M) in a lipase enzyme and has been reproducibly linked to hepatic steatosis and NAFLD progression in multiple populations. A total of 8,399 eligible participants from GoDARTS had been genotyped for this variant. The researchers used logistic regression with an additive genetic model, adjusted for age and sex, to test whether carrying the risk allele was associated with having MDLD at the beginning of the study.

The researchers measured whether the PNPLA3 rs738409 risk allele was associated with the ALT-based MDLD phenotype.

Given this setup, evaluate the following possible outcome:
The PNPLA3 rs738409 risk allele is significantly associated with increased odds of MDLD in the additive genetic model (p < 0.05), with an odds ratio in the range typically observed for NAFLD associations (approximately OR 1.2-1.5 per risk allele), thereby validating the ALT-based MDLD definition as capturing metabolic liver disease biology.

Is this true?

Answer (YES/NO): YES